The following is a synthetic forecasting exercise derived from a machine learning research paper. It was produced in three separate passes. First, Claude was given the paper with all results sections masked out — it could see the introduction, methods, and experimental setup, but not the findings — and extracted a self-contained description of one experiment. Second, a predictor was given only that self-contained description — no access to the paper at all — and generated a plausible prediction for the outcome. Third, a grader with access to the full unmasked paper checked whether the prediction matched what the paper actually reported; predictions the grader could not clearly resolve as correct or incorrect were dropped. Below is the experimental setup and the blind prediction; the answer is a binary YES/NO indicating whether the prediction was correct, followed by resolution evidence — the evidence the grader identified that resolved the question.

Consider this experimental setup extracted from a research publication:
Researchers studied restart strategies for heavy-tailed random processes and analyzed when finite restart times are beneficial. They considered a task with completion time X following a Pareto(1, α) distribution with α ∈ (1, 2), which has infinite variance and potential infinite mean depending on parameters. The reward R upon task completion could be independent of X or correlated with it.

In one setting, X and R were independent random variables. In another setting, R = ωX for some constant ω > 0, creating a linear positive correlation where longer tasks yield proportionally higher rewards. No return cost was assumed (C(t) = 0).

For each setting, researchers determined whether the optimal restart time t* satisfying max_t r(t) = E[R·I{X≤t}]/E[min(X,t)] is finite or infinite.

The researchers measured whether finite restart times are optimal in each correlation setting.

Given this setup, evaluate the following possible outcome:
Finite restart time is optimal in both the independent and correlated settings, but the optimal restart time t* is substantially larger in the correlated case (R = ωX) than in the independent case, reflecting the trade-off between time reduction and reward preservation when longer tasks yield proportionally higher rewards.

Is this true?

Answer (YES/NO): NO